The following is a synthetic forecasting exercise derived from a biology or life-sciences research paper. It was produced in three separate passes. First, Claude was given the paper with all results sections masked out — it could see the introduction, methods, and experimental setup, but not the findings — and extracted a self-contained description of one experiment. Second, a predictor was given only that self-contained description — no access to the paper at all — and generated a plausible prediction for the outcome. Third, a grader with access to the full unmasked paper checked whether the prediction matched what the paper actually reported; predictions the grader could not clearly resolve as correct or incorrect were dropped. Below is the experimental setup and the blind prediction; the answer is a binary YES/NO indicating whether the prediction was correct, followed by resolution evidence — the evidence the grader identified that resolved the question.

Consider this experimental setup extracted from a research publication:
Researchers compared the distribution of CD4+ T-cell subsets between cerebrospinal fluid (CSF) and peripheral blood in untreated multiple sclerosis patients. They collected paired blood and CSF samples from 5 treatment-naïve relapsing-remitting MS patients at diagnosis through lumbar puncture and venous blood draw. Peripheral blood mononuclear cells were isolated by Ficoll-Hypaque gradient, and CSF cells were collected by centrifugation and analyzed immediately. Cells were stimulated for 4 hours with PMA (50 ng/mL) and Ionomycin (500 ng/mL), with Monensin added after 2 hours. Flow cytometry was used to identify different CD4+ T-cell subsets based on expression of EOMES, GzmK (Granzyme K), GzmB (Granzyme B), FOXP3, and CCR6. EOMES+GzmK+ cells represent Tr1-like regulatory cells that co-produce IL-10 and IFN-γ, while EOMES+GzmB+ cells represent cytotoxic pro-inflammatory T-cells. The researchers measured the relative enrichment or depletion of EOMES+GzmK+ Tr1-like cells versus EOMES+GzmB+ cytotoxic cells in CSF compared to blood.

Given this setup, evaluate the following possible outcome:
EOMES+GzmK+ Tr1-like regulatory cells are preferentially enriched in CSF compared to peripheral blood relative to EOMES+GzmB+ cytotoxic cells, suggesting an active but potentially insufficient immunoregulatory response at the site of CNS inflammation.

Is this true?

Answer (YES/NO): YES